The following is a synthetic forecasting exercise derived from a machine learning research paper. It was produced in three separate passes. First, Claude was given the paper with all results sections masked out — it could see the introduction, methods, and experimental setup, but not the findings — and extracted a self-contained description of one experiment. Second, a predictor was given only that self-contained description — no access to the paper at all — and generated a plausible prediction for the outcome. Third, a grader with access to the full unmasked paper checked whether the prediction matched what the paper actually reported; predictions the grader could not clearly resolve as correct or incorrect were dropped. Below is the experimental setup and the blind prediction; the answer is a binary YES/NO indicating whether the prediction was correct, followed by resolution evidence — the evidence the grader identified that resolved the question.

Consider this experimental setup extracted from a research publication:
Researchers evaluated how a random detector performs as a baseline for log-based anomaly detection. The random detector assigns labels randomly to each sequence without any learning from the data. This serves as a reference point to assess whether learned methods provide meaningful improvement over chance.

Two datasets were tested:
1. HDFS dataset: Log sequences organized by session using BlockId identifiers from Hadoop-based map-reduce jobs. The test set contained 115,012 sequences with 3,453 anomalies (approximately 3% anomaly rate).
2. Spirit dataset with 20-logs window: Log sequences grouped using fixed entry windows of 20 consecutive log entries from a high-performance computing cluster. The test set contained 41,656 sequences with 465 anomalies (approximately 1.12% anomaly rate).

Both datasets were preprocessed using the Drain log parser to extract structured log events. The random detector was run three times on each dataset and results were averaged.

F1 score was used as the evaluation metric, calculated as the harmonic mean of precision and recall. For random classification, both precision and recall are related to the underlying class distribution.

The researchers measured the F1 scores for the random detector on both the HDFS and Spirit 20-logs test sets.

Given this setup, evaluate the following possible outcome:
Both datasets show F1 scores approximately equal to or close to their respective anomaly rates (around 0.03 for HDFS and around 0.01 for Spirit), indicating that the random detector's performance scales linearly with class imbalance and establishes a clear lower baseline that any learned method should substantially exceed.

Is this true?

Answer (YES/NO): NO